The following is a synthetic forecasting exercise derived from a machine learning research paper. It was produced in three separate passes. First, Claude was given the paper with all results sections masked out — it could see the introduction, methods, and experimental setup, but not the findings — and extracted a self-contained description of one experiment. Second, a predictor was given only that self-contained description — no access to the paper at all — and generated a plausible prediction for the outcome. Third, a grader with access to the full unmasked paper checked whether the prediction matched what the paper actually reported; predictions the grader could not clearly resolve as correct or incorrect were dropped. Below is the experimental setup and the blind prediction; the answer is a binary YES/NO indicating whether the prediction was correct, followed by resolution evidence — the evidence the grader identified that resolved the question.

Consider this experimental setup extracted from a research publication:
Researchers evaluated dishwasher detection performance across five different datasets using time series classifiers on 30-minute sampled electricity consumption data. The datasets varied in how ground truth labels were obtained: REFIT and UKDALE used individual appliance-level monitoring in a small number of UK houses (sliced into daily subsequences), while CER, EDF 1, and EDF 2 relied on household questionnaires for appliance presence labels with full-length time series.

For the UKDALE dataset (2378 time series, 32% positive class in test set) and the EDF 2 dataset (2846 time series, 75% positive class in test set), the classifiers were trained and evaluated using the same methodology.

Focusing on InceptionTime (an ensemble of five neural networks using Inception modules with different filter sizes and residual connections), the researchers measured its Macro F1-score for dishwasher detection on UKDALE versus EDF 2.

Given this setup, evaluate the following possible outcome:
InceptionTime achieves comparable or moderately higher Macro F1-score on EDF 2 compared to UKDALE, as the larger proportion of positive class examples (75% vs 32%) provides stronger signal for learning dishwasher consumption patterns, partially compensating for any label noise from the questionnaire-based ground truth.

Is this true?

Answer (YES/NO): NO